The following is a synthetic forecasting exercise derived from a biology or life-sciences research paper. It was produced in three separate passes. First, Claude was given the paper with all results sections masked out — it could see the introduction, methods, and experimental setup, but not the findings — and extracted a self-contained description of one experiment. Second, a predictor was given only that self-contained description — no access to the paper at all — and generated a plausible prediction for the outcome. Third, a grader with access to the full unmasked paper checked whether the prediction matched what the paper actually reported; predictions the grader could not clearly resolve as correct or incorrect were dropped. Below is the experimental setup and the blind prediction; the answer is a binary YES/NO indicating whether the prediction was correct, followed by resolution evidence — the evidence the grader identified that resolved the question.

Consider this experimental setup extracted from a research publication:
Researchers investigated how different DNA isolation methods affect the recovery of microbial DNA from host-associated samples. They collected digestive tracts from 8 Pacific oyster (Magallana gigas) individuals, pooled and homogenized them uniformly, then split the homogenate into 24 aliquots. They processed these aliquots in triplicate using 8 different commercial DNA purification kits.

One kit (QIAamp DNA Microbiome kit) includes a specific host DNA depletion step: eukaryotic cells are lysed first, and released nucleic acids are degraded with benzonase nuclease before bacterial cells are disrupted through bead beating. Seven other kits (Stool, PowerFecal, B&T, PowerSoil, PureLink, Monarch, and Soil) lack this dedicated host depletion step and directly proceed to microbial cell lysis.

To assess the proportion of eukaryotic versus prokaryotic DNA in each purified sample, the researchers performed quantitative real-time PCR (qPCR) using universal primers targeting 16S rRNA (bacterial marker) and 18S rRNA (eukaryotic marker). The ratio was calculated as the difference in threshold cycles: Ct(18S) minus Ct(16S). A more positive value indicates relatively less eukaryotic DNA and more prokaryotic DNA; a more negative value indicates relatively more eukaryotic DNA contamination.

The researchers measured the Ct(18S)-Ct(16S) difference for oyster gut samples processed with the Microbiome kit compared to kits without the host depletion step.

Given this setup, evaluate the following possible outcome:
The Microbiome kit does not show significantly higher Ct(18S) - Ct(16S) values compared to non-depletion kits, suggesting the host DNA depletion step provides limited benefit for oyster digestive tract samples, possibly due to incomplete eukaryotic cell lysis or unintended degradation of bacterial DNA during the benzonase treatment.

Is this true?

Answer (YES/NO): NO